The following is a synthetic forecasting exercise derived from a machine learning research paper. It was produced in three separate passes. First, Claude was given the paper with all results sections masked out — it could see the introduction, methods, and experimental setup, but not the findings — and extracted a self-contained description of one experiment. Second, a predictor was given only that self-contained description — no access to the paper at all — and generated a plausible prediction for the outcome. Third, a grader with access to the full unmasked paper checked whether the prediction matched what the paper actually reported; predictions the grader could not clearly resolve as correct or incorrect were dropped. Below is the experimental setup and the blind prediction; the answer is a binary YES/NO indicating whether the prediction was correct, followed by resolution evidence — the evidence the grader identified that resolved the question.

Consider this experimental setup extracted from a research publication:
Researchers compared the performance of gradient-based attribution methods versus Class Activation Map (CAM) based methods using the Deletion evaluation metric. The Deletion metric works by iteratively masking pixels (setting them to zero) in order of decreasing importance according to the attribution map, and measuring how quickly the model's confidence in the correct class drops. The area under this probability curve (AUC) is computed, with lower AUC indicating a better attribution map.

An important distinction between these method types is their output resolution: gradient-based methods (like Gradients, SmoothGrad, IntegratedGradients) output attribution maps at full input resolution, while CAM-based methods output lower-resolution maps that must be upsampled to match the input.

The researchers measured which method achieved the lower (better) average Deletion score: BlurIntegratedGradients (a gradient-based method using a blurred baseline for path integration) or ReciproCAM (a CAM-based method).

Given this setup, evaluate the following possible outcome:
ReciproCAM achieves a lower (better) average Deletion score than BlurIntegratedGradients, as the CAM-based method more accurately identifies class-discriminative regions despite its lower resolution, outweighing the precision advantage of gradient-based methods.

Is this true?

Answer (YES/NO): NO